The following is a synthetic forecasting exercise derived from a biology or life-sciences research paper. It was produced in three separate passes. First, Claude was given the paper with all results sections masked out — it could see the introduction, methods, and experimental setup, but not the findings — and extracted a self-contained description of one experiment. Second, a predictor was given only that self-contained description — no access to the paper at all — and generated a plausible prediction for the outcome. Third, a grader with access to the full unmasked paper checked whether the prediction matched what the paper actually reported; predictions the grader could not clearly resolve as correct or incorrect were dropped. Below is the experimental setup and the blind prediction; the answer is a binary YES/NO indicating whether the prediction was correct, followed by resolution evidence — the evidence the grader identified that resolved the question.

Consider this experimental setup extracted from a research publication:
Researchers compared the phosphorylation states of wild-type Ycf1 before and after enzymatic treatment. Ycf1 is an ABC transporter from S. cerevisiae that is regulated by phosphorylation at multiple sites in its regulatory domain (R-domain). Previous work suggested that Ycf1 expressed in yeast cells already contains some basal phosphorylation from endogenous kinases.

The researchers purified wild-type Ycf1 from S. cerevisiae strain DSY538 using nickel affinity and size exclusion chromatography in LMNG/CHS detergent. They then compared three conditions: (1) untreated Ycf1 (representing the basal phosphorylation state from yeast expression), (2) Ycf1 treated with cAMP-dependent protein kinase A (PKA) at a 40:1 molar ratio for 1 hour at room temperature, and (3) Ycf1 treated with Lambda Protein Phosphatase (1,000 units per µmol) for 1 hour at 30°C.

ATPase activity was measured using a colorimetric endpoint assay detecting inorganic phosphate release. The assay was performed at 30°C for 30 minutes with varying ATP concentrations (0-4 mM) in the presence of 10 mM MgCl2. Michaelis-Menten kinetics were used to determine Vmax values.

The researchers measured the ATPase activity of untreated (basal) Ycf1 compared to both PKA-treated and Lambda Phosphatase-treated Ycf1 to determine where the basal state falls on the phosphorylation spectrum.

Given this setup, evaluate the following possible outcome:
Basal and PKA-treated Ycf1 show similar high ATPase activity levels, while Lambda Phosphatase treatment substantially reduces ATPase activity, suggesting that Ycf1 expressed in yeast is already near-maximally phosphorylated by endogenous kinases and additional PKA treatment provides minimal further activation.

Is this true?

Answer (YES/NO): NO